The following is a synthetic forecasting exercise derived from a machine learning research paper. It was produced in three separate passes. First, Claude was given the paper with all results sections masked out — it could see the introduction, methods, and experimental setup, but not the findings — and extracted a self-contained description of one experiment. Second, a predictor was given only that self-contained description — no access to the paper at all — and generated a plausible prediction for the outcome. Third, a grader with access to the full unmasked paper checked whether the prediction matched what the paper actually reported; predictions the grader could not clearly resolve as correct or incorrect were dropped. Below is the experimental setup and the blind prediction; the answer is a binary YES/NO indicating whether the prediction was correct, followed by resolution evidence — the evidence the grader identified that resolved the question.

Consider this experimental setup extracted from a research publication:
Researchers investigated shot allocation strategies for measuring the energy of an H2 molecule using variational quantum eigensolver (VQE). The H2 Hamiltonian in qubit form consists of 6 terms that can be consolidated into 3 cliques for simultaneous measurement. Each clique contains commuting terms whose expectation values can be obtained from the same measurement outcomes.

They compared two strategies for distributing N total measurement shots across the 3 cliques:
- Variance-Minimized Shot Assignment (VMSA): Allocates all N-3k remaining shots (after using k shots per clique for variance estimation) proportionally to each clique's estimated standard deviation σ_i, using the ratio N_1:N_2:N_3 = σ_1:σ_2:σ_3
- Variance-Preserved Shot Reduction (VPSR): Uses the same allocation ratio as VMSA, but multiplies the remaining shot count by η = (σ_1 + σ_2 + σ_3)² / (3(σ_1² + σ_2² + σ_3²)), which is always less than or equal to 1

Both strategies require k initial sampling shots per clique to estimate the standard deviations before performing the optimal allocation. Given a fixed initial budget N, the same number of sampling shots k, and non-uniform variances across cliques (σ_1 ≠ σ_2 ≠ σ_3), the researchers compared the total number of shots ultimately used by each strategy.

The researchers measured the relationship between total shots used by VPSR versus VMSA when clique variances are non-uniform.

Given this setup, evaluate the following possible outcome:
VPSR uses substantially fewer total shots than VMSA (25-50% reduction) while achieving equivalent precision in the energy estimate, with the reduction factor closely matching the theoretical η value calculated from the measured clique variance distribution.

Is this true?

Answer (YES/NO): NO